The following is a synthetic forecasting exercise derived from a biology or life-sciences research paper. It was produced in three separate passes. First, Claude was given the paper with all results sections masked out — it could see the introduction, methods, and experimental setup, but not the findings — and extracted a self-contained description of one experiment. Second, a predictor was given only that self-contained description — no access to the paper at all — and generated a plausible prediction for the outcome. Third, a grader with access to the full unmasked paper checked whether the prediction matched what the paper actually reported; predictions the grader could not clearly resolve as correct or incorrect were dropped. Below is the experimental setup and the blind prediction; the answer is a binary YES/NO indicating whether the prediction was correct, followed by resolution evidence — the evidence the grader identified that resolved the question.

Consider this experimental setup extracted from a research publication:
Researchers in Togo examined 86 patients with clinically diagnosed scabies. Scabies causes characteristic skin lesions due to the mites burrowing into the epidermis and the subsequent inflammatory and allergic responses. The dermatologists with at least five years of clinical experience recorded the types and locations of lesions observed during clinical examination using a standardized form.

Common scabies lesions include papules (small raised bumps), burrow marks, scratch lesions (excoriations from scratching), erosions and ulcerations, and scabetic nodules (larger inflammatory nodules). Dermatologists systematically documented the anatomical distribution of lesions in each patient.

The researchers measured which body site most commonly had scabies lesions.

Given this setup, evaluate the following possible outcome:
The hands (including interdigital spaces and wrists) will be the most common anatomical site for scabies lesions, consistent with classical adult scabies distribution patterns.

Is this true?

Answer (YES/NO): NO